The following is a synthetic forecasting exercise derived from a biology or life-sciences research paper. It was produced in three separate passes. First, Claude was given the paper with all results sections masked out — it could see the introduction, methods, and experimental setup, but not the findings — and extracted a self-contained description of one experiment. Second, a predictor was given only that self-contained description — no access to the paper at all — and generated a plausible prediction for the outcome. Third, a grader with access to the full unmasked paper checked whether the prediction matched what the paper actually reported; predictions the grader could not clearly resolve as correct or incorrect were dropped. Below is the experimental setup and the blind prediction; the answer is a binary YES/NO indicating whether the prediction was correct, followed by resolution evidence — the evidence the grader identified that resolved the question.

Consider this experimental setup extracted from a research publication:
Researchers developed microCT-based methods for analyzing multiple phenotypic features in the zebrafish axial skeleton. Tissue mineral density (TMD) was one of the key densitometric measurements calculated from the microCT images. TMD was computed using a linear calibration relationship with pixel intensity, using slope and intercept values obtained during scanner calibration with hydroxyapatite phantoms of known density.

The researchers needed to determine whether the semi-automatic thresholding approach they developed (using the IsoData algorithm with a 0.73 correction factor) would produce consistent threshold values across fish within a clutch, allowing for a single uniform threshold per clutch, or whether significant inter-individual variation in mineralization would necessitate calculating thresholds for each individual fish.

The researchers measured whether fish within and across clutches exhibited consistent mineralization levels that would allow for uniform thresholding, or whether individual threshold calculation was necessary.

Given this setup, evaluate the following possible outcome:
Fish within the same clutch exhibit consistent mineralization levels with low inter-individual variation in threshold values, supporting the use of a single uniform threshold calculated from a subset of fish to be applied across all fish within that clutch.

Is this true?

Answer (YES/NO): NO